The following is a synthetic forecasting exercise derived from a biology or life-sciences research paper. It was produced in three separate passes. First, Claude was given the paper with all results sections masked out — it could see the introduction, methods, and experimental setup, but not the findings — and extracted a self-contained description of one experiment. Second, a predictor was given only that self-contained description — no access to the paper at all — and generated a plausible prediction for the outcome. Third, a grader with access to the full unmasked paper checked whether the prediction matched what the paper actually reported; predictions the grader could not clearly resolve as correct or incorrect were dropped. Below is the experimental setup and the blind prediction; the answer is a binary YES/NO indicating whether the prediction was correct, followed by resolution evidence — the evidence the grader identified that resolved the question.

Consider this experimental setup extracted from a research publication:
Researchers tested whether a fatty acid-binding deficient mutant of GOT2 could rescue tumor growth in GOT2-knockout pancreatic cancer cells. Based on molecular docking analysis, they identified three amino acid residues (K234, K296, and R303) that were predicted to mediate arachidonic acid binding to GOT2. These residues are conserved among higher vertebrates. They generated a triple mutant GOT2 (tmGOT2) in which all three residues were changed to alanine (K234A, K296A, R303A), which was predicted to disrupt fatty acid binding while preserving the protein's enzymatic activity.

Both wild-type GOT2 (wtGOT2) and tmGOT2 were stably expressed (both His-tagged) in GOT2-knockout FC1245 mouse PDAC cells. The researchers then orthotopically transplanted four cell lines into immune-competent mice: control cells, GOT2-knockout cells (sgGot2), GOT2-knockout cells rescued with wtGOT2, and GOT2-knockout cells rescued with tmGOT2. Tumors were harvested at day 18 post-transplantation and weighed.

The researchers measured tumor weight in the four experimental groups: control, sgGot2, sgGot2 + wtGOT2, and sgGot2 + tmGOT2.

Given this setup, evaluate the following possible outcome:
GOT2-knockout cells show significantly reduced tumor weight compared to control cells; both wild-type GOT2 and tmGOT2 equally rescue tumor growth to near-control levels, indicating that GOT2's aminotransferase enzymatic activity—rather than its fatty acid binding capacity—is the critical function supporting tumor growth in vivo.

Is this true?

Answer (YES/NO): NO